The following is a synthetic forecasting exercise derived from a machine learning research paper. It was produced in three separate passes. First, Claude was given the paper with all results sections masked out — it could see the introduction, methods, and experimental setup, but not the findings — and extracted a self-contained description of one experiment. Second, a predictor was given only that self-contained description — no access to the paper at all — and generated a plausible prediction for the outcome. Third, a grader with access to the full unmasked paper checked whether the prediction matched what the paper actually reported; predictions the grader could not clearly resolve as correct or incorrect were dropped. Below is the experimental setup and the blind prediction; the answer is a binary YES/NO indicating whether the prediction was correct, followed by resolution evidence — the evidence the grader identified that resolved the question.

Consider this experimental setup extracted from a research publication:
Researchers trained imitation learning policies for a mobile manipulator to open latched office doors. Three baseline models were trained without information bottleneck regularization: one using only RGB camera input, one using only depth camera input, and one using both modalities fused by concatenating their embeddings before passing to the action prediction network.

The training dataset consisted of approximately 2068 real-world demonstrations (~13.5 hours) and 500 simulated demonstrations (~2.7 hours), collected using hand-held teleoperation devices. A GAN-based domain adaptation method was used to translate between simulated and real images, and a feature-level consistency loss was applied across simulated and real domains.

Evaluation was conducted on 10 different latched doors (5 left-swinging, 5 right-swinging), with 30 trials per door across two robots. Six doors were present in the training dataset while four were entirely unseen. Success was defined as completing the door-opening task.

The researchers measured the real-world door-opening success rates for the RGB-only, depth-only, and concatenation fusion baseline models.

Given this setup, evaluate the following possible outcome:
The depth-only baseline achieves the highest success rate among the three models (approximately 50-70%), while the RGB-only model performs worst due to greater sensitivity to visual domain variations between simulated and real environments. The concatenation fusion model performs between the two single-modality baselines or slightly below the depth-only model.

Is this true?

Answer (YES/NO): NO